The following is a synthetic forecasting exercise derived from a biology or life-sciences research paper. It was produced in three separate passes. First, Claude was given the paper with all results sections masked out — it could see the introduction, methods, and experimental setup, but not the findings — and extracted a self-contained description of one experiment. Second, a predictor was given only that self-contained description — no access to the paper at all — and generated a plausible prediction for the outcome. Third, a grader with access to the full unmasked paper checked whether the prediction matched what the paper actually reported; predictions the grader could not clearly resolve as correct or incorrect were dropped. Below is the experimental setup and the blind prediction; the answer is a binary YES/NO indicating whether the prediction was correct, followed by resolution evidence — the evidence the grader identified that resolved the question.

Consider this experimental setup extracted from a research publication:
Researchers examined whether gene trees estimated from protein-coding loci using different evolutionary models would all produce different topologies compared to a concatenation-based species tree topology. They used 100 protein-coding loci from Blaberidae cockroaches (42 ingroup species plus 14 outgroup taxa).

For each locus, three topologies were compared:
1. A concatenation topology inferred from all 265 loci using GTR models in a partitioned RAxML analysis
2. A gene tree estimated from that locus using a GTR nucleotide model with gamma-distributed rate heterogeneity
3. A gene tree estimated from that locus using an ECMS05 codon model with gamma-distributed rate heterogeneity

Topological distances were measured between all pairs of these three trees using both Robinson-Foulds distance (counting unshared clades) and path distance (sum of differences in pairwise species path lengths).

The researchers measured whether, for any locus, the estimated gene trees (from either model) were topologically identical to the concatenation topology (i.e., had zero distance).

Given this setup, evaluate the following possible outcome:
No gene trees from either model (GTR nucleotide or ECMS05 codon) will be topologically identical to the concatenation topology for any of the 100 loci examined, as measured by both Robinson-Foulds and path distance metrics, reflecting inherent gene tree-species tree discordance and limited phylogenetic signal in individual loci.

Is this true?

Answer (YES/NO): YES